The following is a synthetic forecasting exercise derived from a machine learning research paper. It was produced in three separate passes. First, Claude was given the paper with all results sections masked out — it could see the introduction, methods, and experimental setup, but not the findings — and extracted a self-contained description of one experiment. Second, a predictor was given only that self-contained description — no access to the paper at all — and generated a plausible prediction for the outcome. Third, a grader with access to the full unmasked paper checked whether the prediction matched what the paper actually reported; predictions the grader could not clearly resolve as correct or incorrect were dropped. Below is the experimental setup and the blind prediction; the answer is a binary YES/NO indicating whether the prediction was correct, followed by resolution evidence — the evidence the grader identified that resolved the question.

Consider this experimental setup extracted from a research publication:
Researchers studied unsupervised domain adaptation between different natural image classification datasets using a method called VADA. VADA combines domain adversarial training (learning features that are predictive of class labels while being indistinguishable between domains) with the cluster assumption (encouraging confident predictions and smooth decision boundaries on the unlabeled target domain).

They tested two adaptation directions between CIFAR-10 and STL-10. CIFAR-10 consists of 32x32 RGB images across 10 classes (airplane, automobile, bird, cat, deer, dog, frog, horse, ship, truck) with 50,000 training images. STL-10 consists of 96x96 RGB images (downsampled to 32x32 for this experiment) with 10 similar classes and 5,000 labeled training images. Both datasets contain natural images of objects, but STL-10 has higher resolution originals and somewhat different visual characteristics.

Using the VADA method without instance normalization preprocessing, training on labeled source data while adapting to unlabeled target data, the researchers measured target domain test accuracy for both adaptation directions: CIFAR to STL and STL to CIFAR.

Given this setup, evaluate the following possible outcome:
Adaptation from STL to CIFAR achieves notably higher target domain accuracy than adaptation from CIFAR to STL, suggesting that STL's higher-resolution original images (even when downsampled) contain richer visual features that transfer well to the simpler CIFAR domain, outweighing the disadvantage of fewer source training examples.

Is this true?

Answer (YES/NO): NO